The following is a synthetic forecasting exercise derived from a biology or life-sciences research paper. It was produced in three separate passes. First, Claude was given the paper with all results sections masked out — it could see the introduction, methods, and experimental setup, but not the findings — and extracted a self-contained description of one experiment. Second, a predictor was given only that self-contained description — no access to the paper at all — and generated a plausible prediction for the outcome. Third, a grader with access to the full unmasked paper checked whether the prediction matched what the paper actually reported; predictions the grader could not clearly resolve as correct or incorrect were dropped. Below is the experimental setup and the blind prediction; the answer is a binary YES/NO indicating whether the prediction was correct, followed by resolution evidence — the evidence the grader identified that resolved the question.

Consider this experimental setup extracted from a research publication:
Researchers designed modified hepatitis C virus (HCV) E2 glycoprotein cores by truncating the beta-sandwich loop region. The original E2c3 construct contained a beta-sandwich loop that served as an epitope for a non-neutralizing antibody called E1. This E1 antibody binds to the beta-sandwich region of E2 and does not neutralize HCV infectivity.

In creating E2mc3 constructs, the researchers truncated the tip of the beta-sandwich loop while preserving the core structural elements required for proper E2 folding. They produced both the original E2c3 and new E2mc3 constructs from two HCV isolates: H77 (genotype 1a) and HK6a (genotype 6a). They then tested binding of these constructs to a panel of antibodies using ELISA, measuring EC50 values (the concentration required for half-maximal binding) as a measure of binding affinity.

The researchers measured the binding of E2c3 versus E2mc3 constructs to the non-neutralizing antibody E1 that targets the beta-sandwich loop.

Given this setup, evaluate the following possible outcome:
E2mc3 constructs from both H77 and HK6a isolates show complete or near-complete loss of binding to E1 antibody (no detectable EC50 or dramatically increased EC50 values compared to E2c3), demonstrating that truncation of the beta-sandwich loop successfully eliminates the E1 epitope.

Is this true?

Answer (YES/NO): YES